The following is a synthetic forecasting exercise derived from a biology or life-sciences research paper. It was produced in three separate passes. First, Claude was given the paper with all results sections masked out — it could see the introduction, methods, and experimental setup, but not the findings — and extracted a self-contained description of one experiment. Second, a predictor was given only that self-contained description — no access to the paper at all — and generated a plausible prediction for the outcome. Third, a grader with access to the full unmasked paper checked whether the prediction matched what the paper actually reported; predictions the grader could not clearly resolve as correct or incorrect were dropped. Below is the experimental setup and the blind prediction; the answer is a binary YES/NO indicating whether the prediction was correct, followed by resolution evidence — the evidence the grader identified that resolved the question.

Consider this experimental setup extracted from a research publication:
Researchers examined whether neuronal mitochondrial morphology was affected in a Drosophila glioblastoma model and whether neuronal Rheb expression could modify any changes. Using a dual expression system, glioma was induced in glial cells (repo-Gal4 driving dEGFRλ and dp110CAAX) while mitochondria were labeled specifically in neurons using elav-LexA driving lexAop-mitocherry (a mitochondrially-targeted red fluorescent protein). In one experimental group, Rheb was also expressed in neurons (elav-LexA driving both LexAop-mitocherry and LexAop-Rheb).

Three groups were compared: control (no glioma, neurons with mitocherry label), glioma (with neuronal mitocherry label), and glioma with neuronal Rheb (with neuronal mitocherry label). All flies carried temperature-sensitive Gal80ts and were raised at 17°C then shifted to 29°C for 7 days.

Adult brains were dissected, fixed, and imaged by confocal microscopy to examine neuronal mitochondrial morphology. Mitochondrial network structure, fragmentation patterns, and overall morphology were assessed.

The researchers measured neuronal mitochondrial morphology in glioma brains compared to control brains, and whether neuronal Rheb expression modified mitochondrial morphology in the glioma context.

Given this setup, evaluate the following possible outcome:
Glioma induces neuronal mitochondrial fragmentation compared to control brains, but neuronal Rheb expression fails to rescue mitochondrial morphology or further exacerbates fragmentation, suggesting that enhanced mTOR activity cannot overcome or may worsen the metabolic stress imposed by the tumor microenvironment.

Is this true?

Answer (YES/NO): NO